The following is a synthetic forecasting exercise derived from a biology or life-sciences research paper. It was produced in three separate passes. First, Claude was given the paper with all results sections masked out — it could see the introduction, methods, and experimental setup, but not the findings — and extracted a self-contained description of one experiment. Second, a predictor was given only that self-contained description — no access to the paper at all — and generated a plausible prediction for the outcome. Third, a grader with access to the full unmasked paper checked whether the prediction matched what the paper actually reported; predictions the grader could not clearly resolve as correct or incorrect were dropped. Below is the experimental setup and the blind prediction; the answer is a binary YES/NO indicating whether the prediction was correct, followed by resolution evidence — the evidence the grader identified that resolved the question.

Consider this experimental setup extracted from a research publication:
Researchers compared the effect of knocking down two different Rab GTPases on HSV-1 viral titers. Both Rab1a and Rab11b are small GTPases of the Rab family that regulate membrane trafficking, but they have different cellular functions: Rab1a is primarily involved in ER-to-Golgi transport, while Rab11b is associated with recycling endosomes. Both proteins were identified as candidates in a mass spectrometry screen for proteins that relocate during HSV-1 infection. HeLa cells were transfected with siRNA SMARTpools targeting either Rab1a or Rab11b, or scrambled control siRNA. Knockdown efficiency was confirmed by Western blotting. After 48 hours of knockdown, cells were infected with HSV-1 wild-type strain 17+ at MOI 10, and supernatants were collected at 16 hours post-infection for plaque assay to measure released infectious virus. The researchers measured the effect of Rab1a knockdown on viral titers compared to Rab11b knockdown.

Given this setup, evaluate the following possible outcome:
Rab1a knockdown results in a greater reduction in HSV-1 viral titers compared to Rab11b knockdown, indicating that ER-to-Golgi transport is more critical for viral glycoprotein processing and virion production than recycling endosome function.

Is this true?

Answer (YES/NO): NO